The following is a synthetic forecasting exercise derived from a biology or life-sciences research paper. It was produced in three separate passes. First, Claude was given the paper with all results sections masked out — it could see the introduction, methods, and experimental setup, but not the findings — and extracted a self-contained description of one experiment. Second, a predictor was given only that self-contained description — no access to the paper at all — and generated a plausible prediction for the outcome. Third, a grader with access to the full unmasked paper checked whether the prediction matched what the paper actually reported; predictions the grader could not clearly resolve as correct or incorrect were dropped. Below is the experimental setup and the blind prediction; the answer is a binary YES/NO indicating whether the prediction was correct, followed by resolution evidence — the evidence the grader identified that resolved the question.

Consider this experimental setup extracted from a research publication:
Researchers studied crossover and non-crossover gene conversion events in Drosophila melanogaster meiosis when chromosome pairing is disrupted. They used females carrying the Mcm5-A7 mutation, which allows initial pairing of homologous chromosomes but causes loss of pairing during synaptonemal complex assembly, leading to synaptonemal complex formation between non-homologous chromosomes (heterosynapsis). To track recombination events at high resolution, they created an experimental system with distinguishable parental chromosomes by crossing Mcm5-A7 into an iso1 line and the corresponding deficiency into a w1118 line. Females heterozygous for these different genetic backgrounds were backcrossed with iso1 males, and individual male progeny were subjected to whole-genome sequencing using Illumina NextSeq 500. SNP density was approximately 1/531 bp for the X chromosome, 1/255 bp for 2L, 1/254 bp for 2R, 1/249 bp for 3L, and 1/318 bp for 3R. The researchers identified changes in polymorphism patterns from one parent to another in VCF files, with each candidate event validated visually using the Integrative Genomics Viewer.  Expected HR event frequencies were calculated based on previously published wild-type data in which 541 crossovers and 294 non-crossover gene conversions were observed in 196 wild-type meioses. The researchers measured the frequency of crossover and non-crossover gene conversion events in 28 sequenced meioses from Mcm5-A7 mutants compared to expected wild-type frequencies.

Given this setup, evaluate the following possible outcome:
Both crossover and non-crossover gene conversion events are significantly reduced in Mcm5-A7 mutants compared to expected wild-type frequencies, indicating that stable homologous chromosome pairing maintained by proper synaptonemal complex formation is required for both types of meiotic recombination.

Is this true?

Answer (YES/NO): YES